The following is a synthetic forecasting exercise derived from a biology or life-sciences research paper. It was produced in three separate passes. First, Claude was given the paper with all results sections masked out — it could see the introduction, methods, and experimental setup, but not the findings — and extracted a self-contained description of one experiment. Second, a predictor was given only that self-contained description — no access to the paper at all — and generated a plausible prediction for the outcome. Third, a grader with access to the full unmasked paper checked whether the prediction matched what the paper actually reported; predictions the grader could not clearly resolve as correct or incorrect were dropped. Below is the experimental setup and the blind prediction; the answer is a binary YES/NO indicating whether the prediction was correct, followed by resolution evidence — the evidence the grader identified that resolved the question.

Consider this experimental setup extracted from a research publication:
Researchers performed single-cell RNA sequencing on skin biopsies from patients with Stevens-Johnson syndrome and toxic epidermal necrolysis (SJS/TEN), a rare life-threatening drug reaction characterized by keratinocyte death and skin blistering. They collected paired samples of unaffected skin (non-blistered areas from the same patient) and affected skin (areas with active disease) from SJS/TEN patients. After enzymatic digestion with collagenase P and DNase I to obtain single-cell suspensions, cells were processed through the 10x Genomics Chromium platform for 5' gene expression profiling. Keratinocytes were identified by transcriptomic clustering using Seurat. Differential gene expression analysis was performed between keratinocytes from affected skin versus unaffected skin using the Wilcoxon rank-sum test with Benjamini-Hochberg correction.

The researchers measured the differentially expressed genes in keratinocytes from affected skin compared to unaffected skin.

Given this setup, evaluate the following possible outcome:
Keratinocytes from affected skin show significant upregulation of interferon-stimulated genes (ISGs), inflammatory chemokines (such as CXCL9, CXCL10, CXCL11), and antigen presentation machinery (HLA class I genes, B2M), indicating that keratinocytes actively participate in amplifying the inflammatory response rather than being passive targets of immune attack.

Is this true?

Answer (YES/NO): NO